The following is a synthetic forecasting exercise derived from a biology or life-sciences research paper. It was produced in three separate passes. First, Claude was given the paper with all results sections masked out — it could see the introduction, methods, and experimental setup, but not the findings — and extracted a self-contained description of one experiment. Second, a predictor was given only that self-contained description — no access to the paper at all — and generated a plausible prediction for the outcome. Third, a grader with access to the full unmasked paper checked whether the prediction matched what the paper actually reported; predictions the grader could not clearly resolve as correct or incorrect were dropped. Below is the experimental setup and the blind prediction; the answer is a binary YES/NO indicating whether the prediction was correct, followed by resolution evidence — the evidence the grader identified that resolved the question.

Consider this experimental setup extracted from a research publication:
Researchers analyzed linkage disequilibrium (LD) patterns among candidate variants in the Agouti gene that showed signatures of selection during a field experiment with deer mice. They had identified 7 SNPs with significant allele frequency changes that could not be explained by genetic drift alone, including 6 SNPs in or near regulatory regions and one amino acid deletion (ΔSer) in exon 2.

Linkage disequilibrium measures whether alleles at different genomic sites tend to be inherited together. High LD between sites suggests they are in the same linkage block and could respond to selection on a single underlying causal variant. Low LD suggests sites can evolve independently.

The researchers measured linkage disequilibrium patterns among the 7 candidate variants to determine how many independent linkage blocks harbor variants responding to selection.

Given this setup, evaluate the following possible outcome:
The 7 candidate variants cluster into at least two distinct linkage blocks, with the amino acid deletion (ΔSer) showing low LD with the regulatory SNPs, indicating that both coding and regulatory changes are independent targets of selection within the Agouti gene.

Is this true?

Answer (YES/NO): YES